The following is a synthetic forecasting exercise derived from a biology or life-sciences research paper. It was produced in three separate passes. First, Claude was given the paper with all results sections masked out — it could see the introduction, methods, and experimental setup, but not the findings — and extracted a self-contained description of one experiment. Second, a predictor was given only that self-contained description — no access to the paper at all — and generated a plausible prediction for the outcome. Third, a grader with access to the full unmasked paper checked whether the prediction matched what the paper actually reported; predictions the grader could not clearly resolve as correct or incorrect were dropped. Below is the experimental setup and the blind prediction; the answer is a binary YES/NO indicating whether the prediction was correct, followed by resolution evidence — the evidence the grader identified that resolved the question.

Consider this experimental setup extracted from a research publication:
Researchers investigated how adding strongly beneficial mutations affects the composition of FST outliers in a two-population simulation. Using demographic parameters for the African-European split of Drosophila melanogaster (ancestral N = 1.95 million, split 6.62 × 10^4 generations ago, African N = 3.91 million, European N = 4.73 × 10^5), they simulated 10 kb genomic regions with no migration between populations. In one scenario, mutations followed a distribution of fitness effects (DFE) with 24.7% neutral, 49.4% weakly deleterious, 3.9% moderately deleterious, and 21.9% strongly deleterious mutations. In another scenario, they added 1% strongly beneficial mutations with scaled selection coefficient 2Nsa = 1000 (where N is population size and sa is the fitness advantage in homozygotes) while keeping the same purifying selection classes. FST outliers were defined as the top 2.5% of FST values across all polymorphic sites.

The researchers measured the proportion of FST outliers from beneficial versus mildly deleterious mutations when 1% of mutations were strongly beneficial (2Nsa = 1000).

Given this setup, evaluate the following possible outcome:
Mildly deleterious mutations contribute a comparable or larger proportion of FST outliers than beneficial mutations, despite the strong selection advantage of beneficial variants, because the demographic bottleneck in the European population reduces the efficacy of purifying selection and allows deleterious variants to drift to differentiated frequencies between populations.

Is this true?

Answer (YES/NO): NO